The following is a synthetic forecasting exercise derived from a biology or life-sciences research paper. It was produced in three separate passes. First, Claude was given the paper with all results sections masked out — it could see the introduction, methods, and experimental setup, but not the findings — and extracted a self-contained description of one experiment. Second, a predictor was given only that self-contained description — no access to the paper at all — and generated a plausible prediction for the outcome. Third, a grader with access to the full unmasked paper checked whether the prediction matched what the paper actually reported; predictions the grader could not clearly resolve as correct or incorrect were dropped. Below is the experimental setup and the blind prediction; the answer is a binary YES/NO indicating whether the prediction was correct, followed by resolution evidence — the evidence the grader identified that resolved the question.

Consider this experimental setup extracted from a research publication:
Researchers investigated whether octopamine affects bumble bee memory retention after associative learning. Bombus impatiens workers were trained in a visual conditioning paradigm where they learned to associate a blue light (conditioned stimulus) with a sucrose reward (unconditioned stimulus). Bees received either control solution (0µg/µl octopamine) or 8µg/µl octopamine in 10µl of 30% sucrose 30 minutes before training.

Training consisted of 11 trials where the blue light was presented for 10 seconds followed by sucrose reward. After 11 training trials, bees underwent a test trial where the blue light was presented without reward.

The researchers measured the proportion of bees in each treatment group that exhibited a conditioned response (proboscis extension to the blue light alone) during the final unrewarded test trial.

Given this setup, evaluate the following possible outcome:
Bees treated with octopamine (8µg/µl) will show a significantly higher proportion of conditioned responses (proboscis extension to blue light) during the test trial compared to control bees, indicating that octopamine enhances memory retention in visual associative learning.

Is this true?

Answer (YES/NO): NO